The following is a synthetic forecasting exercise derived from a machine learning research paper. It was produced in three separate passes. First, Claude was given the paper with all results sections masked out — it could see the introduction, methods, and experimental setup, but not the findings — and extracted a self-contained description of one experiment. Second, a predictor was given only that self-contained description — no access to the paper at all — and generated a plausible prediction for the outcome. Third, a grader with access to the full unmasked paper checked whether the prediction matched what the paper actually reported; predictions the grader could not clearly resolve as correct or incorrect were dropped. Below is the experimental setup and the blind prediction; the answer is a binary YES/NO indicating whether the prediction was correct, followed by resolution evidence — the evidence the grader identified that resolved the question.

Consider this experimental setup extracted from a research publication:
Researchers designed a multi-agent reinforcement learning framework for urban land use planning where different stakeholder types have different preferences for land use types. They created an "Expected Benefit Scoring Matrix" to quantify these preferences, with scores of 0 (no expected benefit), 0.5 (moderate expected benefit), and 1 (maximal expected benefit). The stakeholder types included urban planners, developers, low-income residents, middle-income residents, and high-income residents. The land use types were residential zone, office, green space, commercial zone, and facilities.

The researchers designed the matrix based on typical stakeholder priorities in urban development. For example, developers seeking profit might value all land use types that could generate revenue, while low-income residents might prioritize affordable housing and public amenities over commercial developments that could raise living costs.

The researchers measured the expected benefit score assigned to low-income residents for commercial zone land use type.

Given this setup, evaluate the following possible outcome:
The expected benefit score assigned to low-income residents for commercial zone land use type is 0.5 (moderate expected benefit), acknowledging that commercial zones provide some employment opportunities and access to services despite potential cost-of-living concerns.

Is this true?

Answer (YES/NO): NO